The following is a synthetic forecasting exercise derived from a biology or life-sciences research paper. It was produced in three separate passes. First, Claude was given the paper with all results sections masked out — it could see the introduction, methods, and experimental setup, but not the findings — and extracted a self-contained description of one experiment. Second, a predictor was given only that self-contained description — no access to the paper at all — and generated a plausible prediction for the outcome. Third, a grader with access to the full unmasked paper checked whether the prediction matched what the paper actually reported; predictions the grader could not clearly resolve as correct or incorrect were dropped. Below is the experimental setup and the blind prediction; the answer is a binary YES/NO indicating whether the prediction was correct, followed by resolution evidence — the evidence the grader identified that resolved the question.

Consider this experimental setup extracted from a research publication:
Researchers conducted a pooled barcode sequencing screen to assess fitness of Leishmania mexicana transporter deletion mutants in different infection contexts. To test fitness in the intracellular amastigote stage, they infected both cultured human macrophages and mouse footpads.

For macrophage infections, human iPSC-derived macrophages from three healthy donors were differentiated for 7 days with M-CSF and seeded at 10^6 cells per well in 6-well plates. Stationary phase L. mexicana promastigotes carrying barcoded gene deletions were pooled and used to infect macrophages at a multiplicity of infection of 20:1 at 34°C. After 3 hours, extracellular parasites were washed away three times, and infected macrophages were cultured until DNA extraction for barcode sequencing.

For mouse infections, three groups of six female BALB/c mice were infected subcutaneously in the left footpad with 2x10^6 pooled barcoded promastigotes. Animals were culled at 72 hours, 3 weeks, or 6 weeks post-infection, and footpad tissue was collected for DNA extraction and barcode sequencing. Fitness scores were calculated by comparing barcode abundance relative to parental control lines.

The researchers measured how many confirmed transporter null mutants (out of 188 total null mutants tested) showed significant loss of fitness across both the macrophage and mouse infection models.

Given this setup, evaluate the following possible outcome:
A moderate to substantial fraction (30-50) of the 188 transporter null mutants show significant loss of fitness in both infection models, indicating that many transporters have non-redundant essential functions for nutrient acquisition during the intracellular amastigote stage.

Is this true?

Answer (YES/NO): NO